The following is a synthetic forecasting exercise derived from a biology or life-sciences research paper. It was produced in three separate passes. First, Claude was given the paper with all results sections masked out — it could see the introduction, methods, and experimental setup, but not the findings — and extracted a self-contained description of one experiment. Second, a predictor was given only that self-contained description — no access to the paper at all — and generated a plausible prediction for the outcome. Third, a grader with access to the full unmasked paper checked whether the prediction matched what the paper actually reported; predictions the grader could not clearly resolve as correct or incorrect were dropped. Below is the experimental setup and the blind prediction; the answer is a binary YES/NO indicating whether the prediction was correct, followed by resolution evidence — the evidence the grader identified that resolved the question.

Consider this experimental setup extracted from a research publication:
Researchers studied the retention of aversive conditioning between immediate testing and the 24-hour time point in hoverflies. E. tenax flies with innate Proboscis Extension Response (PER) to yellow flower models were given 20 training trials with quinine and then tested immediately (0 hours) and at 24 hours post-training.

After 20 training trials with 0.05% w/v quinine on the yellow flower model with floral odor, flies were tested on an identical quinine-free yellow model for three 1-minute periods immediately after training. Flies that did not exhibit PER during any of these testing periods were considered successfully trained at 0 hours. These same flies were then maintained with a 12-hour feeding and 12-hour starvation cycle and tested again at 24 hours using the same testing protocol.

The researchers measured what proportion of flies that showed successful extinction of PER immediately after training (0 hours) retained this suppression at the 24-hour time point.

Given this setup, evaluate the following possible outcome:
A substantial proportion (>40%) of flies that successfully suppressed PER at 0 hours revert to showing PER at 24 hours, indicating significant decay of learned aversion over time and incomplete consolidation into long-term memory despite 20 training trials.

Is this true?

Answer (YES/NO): NO